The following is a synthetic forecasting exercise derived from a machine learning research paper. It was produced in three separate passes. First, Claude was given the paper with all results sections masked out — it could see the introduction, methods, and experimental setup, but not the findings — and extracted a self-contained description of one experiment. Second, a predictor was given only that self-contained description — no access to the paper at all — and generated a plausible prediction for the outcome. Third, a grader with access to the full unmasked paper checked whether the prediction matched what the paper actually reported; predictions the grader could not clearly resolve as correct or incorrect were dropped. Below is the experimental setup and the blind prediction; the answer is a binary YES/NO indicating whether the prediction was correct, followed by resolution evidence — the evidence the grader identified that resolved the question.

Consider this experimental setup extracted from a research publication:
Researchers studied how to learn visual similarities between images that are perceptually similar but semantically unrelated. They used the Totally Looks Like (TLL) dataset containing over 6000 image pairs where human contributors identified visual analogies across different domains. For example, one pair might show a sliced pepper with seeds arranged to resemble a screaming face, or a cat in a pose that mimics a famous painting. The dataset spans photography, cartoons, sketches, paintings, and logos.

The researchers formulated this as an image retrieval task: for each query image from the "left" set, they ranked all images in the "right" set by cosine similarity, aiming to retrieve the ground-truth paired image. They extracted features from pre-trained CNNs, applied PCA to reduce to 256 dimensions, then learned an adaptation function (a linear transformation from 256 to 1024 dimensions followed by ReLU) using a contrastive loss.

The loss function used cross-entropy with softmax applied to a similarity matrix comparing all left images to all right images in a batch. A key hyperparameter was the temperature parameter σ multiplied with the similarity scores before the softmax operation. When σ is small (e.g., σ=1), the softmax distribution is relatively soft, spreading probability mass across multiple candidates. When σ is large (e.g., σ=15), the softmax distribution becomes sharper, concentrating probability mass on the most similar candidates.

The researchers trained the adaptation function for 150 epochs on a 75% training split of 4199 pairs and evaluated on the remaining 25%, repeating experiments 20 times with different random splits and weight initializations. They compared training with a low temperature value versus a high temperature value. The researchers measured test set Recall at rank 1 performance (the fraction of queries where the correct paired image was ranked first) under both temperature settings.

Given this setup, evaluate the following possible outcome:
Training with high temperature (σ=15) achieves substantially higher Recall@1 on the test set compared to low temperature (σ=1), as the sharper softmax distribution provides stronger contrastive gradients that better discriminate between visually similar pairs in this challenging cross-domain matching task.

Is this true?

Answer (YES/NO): YES